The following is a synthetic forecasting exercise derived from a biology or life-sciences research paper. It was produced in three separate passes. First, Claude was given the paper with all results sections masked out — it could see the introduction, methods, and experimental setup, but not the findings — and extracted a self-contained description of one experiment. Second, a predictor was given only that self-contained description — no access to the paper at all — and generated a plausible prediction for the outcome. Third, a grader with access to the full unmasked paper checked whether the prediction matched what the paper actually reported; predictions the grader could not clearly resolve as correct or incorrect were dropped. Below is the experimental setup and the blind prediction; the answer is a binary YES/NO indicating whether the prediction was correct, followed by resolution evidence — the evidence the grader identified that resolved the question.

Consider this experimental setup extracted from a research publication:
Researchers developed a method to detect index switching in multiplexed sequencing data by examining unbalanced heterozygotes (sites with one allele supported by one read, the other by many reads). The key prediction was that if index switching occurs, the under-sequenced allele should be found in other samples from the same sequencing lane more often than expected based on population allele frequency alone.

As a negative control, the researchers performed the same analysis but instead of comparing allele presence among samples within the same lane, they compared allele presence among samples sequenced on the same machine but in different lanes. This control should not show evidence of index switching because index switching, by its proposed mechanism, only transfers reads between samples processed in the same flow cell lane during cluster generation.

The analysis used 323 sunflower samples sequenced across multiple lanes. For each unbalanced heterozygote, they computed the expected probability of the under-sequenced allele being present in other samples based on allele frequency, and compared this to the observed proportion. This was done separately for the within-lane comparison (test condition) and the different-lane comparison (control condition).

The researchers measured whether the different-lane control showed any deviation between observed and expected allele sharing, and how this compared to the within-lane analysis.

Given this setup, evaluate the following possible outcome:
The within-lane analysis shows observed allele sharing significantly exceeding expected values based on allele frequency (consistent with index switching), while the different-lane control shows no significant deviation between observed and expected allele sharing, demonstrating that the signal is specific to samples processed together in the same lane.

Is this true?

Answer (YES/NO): NO